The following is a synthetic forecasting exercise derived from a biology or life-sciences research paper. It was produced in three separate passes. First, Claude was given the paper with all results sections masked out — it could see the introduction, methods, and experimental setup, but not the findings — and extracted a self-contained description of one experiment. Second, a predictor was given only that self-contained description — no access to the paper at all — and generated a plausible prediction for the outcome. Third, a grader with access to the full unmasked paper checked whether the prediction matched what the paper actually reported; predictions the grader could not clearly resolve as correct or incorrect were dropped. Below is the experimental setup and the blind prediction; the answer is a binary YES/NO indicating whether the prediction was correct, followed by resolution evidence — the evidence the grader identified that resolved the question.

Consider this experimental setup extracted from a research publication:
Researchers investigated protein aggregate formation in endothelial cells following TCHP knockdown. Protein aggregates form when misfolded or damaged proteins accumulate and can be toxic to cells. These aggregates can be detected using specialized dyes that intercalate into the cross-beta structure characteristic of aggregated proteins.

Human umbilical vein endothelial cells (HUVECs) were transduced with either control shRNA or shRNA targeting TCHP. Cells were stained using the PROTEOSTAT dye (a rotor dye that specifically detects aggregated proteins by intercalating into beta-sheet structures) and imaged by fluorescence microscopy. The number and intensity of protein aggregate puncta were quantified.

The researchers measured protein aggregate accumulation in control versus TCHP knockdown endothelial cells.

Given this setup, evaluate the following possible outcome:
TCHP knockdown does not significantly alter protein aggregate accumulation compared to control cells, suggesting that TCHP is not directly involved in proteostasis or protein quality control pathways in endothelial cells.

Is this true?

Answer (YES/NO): NO